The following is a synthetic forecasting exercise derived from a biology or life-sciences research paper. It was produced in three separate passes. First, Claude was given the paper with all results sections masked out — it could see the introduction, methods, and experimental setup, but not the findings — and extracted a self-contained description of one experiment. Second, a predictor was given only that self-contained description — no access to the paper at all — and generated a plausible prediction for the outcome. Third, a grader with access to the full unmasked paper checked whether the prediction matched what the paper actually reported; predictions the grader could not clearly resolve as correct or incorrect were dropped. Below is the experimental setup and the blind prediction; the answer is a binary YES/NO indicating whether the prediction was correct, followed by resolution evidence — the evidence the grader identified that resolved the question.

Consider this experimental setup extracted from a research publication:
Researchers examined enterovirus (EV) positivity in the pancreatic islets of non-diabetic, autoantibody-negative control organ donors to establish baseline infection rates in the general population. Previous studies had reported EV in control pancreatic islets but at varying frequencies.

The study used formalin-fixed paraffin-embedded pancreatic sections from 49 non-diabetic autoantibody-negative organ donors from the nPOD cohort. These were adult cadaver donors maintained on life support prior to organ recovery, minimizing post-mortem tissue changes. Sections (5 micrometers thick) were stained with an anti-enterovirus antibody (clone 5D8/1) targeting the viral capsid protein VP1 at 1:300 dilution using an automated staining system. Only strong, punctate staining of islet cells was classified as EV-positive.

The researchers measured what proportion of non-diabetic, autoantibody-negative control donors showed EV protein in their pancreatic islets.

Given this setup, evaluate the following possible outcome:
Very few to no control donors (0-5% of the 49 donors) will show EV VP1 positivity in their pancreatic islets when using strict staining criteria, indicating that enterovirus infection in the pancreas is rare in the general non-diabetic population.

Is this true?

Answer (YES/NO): NO